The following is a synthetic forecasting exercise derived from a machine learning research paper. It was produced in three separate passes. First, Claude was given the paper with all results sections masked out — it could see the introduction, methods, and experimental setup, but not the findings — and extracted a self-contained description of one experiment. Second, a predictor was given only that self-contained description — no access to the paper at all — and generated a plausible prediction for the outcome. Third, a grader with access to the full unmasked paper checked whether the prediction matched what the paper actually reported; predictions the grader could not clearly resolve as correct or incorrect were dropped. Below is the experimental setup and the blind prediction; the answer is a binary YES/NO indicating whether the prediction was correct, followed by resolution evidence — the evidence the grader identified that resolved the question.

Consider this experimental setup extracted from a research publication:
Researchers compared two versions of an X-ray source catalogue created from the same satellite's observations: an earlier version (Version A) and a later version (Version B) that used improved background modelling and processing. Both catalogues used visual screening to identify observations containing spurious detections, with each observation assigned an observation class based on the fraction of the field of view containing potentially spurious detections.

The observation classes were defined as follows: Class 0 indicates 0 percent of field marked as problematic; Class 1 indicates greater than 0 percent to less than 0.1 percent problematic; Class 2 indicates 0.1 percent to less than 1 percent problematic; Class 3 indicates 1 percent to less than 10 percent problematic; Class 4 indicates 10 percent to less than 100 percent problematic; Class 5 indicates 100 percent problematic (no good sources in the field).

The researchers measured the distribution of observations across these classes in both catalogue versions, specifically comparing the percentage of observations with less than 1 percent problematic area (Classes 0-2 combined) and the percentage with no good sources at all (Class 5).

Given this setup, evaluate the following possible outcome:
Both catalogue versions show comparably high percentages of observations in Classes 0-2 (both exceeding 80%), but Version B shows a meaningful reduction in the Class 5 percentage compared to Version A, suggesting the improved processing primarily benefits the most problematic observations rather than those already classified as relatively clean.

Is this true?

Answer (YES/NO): NO